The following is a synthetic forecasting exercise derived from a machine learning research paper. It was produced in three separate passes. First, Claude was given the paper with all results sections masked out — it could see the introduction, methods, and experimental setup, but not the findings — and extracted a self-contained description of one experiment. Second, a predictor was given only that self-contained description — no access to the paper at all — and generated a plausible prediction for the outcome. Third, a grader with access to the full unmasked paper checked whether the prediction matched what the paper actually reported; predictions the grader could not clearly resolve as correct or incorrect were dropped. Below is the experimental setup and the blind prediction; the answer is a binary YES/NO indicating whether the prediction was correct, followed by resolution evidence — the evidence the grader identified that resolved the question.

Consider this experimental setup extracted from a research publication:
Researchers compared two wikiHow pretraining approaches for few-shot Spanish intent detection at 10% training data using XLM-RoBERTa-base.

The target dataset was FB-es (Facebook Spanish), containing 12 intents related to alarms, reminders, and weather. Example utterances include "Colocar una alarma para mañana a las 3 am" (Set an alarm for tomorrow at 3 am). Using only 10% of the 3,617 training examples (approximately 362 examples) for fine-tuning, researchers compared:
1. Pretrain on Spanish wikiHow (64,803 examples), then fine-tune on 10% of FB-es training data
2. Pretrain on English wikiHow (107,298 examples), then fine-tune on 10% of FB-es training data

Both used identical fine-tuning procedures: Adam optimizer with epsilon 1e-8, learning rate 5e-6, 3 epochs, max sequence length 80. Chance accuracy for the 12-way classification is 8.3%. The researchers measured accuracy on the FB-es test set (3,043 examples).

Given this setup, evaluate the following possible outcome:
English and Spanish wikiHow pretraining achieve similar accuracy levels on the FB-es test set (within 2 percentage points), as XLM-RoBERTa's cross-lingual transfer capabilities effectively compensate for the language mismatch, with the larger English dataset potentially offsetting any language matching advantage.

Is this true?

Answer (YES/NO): NO